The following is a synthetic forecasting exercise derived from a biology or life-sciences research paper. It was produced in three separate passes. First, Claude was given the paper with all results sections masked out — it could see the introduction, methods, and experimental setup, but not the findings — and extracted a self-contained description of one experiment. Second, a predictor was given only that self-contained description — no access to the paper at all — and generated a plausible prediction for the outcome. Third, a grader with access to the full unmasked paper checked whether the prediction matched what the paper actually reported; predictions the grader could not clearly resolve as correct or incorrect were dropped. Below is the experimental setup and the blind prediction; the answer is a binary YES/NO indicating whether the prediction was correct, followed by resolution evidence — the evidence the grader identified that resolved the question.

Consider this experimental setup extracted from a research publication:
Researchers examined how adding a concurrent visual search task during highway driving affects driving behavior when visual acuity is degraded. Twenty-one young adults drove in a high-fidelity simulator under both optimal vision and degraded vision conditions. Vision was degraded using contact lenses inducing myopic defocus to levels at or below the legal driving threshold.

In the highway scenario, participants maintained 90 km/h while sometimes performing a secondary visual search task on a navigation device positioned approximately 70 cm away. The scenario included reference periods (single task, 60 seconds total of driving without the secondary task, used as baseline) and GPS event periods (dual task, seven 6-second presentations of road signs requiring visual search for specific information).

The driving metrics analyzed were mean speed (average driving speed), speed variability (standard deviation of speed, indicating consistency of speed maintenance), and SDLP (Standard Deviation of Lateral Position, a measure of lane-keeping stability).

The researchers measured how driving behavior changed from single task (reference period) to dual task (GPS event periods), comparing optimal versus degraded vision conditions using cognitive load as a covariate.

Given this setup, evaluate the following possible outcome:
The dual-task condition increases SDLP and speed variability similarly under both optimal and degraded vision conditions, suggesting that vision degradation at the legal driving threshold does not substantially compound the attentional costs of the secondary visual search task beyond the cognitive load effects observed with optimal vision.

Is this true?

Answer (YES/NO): NO